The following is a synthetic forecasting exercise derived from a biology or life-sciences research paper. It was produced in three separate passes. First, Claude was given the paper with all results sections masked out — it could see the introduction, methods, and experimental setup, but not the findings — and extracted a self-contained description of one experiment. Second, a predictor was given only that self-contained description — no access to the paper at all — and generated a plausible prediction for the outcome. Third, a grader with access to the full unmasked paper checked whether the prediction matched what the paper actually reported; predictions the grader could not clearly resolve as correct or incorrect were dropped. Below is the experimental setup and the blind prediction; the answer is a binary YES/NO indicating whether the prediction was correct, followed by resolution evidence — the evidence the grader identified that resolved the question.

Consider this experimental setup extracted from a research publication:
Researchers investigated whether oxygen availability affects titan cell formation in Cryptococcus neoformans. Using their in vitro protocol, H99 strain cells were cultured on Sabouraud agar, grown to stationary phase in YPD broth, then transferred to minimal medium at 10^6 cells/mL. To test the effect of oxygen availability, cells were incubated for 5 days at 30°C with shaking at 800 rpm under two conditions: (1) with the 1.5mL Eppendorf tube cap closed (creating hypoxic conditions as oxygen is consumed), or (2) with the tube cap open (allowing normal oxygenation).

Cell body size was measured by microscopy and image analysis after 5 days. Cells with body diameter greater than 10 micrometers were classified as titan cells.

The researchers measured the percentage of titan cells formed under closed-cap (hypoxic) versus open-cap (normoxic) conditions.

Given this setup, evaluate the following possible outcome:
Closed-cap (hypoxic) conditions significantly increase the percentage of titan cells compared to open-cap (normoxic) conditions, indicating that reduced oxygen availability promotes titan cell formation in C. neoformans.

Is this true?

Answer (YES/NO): YES